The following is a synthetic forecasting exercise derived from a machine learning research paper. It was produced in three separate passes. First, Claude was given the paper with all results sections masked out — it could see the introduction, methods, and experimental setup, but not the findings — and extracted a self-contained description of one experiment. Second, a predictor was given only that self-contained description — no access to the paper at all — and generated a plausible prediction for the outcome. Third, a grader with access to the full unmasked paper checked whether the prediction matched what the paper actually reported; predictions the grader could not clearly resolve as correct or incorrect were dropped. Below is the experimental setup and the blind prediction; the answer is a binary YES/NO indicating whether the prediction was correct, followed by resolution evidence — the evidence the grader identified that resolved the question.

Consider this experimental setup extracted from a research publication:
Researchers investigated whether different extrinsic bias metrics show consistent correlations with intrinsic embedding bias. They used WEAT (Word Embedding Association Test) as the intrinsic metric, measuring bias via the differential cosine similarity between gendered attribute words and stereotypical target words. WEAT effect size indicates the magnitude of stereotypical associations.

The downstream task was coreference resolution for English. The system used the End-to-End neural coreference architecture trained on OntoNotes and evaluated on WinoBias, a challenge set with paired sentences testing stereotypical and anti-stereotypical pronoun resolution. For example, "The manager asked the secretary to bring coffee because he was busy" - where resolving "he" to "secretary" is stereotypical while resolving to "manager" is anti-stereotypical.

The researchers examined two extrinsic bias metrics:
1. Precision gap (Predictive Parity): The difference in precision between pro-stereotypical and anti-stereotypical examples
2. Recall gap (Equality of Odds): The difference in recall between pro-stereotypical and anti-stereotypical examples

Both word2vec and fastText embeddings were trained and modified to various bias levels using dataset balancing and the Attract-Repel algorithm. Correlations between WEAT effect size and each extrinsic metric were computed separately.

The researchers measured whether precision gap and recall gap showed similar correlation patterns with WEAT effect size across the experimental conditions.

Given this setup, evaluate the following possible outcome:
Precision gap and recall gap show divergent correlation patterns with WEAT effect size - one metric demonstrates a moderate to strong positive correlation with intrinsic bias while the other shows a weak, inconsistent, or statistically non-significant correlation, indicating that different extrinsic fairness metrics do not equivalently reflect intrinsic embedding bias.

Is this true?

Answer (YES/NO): NO